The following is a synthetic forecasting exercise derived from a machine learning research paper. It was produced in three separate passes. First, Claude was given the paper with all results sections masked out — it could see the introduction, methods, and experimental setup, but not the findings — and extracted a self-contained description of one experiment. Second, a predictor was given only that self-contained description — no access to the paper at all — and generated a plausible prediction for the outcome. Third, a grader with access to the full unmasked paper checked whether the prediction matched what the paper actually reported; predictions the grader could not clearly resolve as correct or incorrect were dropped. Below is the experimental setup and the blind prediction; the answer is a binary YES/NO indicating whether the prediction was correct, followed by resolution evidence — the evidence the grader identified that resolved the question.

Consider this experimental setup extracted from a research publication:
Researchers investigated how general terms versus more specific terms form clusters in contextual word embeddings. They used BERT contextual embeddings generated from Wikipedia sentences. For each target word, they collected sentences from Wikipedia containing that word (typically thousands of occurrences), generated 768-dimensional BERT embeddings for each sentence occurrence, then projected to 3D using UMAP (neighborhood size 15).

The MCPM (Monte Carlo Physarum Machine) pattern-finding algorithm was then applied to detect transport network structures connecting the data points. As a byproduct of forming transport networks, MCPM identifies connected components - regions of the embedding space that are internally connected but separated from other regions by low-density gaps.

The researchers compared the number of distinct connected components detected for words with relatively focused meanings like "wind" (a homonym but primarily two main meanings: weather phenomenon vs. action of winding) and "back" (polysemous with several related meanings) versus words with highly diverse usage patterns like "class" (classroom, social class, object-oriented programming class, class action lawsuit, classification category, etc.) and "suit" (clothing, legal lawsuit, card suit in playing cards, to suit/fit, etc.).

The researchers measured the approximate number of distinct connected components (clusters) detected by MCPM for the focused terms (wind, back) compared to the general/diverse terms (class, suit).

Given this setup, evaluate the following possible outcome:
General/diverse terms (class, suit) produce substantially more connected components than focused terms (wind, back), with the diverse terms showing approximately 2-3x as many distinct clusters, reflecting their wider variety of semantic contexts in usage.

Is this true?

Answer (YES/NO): NO